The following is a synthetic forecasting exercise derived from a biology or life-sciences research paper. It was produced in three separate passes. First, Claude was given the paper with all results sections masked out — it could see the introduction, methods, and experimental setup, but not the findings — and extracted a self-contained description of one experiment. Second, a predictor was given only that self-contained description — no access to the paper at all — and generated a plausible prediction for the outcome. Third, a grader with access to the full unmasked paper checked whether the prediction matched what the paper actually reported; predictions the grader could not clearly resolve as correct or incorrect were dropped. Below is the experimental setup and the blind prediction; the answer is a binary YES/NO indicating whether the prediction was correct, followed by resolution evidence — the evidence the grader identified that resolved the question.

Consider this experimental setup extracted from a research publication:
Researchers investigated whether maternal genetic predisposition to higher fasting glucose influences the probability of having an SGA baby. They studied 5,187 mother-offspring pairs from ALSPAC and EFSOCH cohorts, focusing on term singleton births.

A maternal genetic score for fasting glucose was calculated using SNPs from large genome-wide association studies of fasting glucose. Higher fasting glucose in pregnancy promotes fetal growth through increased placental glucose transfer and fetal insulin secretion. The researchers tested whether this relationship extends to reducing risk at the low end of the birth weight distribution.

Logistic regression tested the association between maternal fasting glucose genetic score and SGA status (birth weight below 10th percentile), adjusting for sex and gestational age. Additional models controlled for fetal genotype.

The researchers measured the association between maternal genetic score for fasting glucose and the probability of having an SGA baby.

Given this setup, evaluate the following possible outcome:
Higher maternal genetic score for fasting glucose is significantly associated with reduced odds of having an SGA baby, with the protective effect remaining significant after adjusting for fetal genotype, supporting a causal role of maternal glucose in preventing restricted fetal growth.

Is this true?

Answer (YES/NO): YES